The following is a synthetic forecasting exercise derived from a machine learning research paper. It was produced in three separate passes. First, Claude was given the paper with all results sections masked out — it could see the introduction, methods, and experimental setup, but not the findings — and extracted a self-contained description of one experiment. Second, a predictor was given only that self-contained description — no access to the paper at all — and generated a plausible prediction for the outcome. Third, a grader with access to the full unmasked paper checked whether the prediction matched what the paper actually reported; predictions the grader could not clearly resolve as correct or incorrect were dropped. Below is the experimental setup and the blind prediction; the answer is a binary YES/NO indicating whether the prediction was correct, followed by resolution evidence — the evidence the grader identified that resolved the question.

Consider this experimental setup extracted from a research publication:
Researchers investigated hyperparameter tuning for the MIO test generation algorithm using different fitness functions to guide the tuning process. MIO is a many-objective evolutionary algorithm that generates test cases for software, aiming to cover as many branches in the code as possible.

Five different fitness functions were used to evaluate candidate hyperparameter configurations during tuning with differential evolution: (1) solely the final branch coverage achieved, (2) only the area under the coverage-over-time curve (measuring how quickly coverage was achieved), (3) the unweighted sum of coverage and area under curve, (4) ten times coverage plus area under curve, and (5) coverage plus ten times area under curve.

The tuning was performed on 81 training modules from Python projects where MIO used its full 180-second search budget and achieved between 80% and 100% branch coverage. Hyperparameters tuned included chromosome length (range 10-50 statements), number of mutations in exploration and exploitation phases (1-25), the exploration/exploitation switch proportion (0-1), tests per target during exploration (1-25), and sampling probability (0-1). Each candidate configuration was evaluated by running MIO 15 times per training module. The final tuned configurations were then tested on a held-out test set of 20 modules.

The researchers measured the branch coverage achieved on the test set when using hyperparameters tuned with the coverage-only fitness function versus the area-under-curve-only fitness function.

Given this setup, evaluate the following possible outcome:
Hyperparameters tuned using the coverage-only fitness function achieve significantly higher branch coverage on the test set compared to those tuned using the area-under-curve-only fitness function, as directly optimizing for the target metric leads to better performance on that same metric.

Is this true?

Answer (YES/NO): NO